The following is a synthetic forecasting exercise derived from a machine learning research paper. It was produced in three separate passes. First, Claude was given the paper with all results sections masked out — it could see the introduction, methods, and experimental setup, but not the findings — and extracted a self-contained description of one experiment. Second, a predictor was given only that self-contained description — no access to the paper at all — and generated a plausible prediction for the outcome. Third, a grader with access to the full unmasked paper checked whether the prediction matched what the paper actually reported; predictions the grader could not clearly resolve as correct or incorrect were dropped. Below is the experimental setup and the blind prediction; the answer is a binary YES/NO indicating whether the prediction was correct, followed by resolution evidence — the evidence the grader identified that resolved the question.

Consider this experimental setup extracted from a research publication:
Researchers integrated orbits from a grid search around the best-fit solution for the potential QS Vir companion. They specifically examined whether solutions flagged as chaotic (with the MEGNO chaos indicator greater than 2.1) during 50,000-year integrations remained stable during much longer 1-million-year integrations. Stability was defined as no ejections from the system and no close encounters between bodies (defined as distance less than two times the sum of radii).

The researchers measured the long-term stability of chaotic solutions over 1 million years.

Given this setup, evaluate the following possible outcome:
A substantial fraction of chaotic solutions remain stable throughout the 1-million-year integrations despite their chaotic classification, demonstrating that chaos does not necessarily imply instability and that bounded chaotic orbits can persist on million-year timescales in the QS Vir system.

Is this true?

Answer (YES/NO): YES